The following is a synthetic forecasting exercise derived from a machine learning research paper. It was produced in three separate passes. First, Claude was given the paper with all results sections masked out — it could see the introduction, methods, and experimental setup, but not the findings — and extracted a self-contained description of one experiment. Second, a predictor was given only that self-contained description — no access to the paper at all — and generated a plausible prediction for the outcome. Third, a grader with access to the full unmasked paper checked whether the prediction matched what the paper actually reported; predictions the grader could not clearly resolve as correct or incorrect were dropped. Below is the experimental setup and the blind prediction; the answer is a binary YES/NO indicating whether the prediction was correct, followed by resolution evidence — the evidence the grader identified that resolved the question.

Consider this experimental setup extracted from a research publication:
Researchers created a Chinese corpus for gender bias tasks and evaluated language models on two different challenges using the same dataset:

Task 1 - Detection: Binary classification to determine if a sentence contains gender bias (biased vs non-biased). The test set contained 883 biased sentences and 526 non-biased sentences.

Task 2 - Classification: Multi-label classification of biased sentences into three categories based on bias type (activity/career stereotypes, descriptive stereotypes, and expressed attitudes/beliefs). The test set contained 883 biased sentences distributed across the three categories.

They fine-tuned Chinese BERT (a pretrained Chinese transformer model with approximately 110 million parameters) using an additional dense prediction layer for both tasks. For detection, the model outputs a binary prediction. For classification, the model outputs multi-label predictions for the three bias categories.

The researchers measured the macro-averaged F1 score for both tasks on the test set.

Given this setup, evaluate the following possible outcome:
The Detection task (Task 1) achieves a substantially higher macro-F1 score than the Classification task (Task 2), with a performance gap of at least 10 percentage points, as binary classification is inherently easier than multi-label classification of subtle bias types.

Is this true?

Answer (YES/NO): YES